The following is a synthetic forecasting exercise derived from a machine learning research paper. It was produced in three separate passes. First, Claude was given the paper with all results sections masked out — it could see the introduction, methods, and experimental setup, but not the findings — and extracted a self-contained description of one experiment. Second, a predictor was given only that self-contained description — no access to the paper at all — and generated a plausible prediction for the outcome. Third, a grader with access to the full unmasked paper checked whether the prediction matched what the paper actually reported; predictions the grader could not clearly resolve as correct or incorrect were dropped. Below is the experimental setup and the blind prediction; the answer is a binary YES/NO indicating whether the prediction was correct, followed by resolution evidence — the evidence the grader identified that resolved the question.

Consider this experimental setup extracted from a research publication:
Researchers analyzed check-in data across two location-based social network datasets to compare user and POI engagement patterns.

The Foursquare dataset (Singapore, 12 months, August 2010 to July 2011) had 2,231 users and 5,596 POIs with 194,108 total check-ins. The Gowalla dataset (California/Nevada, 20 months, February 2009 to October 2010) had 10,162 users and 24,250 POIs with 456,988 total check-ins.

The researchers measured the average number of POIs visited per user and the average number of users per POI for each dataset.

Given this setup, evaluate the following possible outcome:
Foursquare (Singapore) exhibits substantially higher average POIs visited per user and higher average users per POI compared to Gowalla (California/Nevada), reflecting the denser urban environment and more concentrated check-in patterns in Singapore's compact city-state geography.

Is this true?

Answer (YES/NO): YES